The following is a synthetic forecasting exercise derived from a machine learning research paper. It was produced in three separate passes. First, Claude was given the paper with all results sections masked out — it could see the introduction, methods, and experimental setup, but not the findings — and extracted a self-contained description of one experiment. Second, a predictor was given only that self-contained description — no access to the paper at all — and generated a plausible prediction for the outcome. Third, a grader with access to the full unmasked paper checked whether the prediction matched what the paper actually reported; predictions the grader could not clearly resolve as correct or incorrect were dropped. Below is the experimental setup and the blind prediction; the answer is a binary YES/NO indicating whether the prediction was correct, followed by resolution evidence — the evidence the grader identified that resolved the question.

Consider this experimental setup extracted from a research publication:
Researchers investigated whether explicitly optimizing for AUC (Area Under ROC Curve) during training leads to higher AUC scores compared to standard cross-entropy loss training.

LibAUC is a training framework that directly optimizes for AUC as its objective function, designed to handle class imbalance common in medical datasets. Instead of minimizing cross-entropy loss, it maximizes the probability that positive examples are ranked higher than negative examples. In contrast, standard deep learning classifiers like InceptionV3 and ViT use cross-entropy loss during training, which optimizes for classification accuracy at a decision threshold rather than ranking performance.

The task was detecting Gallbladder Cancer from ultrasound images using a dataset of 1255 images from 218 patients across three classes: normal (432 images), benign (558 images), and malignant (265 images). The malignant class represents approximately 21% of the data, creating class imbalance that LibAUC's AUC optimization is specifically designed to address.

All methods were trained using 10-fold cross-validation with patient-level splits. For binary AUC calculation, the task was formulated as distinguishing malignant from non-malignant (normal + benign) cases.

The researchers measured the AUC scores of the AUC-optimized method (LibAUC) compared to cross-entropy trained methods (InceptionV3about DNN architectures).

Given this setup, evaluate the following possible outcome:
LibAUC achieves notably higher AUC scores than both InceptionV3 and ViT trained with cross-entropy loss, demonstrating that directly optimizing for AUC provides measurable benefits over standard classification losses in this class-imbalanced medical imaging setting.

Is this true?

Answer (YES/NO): NO